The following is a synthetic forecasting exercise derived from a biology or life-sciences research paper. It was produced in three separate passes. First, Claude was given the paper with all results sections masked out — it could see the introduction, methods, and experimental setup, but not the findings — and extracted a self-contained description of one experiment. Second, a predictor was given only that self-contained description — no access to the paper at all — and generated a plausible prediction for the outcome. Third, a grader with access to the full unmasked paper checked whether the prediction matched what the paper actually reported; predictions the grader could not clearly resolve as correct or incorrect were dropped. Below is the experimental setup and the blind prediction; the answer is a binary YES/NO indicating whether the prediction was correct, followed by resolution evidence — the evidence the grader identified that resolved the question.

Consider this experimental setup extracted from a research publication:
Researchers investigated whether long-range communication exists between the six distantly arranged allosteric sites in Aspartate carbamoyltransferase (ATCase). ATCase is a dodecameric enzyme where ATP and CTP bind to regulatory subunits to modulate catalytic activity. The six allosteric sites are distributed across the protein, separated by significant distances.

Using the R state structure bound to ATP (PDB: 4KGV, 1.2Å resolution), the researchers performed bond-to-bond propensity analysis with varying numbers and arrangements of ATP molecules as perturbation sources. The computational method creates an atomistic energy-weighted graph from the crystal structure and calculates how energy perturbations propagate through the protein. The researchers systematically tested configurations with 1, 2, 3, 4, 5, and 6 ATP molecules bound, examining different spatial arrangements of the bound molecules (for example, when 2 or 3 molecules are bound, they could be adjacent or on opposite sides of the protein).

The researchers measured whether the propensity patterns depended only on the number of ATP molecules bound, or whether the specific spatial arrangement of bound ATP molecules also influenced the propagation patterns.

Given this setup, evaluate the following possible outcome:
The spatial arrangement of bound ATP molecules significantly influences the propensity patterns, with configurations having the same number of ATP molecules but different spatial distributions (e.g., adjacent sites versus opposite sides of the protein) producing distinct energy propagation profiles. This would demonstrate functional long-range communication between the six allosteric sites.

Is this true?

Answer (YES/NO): YES